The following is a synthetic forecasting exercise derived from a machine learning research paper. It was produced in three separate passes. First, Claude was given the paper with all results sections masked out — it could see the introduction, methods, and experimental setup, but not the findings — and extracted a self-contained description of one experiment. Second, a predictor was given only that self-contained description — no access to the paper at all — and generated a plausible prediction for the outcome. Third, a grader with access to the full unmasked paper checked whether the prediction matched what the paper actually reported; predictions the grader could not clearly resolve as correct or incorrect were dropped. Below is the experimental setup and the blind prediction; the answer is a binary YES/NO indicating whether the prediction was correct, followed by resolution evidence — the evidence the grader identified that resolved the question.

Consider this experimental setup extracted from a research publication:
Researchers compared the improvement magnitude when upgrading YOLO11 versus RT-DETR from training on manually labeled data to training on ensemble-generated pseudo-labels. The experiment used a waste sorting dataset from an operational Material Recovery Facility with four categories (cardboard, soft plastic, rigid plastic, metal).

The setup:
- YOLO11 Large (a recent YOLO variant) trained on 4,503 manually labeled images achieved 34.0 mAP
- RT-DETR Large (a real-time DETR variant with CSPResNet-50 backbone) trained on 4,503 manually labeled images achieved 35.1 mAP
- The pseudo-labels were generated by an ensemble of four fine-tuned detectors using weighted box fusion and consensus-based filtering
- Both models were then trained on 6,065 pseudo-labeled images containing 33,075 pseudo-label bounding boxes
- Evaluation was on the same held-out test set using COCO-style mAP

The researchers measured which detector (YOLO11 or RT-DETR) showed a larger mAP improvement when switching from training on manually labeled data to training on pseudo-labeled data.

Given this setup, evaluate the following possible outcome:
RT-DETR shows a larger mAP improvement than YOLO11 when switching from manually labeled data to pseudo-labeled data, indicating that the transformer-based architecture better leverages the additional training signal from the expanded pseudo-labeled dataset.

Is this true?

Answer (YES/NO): NO